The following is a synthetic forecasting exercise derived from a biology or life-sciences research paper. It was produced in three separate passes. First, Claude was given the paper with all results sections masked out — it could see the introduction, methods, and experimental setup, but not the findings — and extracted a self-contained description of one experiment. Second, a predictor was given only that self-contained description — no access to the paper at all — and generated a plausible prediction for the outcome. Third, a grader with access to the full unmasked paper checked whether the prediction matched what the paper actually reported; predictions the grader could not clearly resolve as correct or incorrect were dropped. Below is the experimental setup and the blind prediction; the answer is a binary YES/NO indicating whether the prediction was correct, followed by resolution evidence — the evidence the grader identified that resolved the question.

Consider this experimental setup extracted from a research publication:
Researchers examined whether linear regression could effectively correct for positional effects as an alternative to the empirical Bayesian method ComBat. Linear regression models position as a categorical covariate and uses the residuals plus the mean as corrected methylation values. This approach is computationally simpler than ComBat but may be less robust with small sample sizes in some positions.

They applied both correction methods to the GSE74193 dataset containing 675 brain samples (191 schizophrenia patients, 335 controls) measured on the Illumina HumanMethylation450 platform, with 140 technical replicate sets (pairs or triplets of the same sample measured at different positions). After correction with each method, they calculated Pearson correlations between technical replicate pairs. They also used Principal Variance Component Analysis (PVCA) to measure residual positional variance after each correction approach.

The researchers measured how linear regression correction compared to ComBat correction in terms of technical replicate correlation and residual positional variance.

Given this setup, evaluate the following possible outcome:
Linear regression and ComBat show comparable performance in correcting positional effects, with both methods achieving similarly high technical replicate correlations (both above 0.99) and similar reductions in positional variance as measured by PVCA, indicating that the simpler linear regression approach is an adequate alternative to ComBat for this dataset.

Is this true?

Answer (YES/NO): NO